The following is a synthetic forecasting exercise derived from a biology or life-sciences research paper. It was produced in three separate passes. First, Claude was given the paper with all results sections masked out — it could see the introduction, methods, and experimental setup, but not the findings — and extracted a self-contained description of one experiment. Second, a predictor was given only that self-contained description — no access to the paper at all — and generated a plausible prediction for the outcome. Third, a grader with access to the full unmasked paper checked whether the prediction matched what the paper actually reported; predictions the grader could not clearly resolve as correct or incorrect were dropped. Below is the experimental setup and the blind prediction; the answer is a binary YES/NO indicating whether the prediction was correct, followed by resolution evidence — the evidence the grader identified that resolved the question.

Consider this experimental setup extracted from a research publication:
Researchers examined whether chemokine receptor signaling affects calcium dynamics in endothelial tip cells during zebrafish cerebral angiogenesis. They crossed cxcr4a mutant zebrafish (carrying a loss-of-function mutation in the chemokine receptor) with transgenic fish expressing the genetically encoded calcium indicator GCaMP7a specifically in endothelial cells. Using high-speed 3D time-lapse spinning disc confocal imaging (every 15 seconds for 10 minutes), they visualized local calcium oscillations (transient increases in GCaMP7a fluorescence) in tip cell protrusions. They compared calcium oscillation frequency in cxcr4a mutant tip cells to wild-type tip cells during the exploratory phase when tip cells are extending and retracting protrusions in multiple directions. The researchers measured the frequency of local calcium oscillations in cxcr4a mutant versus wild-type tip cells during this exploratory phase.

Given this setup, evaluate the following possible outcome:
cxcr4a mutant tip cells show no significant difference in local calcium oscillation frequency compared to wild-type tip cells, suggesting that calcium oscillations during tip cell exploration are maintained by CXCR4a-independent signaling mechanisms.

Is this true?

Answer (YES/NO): YES